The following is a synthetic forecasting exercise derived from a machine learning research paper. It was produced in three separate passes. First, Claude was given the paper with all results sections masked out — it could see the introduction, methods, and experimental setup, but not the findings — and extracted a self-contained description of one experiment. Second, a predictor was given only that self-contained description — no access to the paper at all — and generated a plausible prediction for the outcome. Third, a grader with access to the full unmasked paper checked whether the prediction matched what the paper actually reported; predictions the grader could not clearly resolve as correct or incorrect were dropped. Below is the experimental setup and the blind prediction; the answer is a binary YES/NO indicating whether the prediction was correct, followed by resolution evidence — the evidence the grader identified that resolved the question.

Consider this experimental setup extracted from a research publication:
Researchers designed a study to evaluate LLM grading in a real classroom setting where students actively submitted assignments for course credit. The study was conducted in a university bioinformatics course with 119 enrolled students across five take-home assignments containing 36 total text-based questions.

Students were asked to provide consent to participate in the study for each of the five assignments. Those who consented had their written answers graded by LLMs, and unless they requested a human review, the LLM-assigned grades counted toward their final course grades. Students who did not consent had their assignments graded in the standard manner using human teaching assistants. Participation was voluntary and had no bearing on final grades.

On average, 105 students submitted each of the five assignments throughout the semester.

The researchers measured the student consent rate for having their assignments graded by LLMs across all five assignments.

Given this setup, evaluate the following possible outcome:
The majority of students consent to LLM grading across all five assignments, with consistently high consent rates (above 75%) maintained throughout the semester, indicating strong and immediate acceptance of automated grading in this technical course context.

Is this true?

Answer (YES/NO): YES